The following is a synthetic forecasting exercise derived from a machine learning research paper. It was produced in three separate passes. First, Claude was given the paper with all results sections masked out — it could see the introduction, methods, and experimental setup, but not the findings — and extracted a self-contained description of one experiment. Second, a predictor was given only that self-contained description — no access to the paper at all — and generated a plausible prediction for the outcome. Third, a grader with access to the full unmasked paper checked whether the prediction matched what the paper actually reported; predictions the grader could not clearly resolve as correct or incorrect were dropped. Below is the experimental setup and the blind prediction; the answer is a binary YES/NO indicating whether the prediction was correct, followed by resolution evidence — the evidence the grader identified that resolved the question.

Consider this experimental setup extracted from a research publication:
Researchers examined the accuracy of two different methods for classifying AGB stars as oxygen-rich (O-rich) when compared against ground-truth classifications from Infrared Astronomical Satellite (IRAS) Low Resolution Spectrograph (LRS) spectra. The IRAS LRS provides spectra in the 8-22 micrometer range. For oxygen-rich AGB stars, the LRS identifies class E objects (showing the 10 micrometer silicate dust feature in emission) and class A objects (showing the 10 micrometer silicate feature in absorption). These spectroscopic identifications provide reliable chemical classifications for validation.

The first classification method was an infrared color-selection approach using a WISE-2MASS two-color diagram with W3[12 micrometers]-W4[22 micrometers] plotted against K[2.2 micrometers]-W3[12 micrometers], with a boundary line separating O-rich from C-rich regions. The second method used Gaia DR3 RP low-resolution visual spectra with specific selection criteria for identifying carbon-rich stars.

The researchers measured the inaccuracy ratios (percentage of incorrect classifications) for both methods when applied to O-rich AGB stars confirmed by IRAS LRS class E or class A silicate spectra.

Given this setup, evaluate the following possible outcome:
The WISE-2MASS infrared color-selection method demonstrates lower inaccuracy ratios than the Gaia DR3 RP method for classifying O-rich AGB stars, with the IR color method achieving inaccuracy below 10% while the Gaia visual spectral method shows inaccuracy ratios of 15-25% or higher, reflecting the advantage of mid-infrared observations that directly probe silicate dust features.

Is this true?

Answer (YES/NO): NO